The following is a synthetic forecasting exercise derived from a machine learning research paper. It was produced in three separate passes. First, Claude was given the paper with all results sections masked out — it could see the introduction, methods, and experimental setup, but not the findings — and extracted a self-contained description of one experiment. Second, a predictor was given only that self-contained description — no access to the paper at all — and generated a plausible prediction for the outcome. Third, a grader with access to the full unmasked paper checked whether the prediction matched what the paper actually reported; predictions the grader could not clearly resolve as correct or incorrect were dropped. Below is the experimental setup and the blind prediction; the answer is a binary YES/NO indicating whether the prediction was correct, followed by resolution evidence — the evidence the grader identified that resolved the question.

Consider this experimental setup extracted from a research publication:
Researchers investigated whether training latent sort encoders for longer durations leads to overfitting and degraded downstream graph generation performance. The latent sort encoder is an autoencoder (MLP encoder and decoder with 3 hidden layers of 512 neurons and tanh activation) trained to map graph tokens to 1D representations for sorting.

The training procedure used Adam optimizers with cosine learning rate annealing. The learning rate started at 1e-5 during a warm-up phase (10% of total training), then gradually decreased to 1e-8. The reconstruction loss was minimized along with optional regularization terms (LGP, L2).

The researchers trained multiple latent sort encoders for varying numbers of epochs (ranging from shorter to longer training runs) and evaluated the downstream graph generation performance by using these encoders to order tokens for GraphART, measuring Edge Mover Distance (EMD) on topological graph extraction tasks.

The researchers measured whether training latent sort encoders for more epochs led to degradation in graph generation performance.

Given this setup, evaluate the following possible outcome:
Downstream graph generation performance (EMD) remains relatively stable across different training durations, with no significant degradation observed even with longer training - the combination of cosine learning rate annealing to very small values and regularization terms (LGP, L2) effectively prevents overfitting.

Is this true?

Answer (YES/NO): YES